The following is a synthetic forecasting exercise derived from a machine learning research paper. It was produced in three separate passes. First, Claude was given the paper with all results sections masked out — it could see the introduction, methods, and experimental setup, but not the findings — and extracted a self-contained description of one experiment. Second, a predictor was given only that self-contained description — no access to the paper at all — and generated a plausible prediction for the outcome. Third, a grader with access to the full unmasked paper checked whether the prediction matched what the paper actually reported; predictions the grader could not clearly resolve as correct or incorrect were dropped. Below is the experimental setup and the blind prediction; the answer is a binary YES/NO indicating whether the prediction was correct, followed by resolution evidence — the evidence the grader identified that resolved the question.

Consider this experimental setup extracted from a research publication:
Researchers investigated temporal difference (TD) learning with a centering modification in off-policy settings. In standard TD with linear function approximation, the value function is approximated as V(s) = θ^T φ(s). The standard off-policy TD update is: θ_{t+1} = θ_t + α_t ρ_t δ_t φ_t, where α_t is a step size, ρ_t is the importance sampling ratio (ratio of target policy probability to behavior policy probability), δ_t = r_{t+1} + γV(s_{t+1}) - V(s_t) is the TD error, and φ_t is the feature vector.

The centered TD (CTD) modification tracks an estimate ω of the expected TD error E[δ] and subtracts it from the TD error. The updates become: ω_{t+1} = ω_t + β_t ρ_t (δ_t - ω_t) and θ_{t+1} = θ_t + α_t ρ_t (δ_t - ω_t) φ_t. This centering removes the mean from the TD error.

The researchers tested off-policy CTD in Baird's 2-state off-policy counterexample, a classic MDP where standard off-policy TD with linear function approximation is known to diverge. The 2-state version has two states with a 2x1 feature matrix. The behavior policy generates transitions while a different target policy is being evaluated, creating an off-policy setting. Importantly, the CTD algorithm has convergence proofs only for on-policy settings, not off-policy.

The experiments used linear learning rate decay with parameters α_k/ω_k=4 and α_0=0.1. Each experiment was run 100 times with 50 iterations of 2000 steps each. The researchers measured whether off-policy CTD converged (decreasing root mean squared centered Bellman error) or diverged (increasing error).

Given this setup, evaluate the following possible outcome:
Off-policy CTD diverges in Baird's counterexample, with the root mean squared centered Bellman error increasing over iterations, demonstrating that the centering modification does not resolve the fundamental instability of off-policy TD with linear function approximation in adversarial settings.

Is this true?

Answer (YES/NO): NO